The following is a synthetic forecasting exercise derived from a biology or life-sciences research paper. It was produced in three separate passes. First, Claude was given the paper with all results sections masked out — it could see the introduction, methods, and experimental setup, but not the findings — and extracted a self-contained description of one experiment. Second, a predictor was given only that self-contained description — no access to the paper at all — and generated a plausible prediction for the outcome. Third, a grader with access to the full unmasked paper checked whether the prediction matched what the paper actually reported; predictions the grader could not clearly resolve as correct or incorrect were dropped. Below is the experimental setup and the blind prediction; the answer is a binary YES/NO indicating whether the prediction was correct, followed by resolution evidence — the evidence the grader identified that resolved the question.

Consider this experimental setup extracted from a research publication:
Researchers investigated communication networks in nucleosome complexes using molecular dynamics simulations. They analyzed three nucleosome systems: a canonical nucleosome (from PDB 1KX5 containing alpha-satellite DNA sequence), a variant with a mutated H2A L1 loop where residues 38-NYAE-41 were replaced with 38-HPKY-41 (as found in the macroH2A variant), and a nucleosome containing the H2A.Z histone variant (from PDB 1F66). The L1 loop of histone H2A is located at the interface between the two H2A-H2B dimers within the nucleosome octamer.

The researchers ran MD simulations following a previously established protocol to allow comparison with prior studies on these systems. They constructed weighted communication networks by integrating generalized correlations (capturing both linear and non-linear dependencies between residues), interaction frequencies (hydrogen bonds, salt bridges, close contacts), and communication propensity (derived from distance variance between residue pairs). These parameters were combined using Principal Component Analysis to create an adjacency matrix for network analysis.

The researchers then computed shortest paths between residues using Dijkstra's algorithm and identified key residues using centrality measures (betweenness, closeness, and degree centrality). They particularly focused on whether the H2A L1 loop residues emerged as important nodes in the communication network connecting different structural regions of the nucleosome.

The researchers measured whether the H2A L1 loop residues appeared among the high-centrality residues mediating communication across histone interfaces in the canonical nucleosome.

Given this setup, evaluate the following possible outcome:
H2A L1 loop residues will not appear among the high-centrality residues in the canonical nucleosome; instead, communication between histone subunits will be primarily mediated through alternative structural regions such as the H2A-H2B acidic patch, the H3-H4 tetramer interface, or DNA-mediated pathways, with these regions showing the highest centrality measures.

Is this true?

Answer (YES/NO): NO